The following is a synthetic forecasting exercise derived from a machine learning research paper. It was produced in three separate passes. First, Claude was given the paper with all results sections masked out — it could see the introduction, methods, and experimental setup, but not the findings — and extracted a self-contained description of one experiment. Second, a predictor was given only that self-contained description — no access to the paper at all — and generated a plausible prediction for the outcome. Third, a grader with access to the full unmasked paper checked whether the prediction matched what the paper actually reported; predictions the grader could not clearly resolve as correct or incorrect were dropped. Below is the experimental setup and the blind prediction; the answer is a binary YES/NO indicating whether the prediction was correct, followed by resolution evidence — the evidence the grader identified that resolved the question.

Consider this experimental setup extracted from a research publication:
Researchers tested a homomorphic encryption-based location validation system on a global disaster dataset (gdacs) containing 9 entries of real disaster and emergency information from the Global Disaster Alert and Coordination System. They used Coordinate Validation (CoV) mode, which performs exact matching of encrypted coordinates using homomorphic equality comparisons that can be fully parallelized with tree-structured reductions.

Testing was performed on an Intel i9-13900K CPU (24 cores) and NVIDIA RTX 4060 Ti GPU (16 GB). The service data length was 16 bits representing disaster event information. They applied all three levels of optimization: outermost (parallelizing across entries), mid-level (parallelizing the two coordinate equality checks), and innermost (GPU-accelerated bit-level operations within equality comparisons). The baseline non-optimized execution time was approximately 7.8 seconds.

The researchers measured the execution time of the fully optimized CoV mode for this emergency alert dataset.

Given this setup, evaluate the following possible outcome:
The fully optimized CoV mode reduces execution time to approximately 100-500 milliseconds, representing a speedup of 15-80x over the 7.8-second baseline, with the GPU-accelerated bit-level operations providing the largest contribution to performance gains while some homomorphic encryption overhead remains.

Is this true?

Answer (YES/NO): NO